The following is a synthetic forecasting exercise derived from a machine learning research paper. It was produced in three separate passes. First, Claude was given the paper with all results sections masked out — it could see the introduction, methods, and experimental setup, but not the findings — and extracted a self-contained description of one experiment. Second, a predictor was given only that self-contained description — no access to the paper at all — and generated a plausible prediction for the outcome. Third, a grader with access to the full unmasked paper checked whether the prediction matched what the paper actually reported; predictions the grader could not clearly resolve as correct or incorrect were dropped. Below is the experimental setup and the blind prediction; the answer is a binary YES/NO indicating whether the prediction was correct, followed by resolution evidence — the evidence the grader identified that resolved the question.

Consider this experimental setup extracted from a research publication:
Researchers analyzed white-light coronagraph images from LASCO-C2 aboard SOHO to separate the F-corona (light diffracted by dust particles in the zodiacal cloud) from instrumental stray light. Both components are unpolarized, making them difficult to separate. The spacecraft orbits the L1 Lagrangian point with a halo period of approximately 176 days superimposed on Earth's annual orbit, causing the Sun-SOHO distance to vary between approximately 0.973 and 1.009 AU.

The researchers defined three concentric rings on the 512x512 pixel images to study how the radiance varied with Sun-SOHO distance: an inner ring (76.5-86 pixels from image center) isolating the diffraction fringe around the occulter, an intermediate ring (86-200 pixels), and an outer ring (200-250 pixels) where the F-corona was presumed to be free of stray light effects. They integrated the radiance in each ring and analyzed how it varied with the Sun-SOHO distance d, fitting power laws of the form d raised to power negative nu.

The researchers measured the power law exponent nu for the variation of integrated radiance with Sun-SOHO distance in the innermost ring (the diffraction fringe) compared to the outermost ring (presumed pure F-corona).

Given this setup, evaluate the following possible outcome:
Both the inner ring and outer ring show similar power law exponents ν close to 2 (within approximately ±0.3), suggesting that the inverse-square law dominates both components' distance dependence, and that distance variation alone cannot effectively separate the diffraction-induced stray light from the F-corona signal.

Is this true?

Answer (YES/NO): NO